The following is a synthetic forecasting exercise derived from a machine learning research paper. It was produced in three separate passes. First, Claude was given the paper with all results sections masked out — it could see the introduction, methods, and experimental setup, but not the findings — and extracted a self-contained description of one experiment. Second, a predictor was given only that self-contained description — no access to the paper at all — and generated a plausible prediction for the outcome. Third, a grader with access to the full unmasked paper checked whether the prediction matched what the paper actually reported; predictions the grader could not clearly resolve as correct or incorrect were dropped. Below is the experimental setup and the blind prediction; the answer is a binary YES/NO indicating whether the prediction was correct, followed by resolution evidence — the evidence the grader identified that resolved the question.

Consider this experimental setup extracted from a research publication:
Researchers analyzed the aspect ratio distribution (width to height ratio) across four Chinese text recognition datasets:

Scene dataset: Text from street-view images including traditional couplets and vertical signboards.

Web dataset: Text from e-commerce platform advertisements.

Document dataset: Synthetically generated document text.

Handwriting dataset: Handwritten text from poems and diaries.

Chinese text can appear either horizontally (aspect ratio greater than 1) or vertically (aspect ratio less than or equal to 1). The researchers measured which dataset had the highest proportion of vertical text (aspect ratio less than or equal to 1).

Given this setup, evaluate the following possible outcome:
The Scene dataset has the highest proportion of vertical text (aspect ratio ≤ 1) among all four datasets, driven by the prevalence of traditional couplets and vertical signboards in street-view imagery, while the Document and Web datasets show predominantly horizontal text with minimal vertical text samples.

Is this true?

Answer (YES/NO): YES